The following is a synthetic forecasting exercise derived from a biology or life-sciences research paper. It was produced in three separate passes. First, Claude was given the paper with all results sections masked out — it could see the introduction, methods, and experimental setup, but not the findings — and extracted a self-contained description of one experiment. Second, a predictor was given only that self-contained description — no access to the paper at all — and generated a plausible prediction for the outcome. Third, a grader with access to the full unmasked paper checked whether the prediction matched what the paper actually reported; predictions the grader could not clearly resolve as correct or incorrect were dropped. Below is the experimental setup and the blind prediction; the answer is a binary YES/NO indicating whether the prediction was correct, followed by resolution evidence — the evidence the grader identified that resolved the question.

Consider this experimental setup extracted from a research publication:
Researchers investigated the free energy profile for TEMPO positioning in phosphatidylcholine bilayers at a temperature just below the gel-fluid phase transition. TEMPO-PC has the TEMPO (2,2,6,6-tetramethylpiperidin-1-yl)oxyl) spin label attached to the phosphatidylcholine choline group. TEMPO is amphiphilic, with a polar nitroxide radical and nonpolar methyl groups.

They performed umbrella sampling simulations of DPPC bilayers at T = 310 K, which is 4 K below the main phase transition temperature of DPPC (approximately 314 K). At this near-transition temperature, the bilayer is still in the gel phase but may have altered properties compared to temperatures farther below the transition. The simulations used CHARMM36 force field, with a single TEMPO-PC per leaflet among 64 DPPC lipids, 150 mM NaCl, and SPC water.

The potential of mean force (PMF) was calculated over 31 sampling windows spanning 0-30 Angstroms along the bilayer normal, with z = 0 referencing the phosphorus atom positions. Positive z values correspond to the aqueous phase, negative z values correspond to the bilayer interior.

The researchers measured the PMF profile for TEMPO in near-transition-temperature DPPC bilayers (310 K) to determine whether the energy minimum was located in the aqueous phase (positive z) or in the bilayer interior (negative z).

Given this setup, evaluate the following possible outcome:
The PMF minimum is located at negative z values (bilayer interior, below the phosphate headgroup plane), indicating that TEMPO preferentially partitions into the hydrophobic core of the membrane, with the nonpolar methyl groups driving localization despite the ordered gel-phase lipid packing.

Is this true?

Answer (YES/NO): YES